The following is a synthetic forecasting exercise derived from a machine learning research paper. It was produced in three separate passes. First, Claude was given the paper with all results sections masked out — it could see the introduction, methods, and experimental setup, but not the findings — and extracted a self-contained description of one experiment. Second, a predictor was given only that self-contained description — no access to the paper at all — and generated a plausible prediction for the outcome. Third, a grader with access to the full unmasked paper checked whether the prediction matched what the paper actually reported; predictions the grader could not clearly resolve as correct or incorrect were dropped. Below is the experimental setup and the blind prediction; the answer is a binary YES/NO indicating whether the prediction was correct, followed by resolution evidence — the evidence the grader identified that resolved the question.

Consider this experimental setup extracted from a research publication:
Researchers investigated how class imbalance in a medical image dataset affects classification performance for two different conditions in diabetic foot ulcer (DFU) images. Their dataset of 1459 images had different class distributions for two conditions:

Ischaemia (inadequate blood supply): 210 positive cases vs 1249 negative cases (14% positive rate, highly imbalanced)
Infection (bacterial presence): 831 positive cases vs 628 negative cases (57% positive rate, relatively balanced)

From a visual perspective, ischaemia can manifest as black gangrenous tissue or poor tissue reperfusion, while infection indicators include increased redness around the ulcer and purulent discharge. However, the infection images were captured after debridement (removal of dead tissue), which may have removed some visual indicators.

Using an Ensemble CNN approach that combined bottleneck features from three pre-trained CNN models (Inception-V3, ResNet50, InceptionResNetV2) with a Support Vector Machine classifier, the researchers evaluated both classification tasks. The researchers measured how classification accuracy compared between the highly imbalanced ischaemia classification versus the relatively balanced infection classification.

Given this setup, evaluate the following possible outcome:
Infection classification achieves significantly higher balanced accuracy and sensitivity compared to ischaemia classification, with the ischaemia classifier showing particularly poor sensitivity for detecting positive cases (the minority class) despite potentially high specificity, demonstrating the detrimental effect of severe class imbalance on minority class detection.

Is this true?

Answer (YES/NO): NO